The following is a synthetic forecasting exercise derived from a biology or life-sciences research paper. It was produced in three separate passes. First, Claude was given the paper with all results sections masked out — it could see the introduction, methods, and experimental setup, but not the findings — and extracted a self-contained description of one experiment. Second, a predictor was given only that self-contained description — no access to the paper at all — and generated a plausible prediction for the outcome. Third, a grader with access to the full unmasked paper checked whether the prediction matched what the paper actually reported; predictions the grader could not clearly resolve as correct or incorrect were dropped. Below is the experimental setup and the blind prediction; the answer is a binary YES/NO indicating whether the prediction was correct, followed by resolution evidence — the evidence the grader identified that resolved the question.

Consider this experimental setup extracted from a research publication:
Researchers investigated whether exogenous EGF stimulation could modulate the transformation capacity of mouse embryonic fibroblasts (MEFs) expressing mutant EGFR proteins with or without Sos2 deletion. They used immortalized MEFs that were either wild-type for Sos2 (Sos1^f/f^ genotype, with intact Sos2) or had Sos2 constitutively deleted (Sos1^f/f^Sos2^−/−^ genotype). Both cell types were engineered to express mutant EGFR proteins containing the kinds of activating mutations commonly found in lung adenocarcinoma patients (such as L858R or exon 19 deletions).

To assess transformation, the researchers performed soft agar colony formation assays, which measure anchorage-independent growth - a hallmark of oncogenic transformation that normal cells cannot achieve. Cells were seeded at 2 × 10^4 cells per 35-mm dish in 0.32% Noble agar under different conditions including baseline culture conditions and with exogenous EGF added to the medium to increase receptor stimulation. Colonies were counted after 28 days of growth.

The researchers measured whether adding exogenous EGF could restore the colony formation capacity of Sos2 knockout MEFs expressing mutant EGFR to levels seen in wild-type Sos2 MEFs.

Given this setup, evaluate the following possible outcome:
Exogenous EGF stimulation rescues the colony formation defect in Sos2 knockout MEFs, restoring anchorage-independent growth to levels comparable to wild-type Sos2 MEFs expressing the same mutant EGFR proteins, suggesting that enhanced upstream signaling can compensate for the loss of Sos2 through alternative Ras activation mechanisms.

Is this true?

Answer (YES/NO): YES